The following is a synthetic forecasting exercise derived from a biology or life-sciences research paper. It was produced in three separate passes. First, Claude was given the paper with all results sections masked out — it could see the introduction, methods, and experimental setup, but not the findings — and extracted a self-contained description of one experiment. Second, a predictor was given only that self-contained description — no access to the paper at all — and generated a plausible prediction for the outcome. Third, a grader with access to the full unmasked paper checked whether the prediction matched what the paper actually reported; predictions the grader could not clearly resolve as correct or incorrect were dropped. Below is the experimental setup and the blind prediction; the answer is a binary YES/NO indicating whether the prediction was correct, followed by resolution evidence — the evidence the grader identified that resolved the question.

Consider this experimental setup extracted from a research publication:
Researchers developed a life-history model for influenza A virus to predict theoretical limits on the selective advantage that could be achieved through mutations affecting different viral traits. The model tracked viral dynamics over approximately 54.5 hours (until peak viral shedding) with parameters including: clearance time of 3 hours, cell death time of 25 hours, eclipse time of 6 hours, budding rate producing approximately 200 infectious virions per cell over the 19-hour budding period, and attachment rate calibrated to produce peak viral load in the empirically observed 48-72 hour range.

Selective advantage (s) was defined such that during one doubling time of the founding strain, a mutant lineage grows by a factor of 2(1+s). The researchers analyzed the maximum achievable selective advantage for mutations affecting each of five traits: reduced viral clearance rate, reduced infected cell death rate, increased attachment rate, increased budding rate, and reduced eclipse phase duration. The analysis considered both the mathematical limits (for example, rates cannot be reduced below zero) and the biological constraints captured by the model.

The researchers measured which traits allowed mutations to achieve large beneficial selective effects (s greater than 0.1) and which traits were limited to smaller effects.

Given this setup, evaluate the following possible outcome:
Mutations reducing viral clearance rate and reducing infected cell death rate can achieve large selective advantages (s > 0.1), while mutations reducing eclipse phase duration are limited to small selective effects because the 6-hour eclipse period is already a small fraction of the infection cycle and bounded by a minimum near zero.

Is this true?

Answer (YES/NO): NO